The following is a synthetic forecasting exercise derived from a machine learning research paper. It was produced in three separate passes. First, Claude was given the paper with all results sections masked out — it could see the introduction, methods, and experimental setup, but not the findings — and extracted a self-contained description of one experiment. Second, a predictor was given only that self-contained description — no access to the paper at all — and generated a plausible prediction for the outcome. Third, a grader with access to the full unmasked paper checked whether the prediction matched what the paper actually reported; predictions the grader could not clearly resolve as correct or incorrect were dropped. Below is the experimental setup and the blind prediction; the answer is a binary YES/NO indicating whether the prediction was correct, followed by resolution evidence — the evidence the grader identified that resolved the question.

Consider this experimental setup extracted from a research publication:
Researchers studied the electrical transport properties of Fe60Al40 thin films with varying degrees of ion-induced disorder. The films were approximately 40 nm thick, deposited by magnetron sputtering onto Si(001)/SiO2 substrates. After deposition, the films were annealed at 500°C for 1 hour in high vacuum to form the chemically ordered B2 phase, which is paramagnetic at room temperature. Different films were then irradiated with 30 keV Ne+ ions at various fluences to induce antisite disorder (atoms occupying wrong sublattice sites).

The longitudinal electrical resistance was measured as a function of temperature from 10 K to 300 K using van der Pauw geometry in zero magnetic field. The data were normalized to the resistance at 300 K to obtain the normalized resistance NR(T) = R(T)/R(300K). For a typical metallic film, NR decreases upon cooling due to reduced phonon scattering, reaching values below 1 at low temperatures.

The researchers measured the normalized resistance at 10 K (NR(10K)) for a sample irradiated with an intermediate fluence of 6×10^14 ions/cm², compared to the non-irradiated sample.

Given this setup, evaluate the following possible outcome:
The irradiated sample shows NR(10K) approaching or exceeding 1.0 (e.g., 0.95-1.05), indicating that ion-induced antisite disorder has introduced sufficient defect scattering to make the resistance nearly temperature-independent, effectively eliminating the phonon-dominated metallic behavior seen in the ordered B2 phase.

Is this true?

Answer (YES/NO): YES